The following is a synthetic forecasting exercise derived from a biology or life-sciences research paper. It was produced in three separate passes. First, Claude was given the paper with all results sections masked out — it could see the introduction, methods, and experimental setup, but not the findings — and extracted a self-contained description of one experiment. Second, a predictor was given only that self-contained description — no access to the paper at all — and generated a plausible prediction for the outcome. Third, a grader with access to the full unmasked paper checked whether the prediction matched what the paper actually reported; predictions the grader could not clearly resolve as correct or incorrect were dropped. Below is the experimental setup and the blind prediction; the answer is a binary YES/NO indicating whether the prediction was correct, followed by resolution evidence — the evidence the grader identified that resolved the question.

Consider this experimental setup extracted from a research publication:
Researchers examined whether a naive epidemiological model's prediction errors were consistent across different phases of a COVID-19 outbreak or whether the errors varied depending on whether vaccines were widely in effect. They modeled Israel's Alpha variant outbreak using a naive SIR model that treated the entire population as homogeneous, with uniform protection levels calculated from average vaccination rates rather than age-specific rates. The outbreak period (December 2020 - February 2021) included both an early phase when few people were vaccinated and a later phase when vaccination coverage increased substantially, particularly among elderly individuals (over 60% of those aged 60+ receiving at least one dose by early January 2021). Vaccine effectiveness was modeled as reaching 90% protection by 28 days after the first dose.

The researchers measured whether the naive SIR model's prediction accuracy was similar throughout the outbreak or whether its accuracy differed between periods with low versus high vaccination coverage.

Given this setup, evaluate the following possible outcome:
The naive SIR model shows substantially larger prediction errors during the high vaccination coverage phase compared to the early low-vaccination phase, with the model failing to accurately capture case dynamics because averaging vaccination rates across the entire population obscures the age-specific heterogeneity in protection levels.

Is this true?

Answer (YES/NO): YES